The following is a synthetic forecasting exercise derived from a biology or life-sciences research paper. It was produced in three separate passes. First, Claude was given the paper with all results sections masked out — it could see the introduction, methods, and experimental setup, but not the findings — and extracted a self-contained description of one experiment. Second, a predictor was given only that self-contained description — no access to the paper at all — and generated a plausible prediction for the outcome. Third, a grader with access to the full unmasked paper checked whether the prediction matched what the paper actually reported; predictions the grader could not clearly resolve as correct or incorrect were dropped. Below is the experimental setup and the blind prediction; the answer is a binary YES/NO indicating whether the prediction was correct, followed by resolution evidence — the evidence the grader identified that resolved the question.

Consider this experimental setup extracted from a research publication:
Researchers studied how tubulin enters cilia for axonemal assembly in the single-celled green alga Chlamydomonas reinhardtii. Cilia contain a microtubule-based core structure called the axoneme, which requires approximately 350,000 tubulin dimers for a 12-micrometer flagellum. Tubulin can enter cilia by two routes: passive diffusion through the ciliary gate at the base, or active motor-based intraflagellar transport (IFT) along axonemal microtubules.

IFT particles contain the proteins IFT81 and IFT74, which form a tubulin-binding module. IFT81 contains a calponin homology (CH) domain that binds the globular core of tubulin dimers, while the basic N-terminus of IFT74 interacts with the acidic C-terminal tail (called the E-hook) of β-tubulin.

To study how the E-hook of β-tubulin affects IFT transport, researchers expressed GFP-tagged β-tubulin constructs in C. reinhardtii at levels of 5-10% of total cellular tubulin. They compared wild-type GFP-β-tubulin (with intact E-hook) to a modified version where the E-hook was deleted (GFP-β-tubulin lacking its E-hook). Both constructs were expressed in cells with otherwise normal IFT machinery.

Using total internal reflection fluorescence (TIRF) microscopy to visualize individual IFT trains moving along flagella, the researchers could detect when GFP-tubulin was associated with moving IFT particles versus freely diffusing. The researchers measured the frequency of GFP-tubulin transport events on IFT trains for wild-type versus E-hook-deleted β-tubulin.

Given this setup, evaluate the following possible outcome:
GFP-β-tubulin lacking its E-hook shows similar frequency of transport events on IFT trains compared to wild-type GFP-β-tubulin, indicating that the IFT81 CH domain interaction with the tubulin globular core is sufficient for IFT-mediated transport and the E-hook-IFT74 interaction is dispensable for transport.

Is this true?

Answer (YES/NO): NO